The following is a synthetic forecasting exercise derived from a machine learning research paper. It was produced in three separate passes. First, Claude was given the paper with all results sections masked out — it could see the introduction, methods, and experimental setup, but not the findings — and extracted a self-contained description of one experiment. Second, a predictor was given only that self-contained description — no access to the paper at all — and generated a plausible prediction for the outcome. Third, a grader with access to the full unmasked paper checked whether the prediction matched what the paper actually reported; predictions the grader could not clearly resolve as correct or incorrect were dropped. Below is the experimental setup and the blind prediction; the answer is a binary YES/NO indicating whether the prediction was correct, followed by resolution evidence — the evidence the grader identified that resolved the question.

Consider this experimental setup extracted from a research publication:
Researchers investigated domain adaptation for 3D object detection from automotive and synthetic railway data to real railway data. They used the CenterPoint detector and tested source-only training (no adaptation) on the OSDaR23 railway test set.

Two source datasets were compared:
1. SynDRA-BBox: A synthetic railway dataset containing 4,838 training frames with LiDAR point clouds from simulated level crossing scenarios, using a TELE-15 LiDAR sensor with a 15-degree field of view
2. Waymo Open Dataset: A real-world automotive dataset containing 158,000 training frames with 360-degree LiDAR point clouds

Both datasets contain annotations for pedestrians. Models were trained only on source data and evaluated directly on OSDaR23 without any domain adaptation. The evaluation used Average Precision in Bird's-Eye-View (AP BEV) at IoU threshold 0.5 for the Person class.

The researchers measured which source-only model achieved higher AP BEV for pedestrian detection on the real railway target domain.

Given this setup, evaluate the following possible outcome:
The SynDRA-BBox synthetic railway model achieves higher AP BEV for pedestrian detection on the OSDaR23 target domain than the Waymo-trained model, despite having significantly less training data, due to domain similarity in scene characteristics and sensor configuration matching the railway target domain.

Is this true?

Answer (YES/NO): NO